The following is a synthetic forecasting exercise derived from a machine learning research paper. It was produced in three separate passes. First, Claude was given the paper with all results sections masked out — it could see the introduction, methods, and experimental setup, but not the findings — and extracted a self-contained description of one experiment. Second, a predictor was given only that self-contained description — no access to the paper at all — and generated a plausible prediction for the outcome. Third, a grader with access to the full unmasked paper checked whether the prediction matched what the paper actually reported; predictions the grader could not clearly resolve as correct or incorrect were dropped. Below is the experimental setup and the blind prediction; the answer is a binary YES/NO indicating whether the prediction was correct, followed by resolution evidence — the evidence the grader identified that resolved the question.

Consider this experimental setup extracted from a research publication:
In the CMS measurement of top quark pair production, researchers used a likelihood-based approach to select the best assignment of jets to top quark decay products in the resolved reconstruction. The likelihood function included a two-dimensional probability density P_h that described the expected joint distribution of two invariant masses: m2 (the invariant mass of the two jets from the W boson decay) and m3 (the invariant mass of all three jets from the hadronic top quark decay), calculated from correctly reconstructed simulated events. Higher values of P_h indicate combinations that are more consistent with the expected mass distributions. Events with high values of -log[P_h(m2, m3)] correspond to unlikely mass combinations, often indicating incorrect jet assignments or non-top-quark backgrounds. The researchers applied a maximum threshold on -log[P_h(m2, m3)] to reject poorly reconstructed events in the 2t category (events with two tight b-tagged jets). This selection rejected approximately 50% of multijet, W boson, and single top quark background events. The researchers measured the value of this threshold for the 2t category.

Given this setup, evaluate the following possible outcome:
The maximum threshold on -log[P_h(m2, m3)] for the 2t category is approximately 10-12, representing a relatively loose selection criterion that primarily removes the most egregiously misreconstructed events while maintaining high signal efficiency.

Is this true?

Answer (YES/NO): YES